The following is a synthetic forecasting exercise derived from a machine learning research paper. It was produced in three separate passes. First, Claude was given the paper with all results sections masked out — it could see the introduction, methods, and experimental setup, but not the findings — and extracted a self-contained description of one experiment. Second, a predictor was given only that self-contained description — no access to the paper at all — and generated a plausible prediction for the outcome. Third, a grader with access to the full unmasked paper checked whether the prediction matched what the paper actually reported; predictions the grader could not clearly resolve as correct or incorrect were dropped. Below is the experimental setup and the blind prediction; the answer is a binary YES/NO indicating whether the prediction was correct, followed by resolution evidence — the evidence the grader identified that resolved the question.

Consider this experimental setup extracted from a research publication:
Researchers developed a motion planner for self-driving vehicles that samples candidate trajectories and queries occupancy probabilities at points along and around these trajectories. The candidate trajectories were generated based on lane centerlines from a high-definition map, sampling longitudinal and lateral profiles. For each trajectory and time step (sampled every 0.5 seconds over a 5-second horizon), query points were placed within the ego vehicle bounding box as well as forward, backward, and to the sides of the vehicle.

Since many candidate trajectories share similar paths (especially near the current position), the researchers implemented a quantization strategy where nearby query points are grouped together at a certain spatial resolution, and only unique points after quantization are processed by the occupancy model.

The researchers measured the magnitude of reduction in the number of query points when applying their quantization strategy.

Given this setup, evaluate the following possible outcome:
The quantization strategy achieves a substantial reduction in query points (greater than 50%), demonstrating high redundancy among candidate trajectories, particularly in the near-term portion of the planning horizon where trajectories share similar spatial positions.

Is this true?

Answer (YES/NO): YES